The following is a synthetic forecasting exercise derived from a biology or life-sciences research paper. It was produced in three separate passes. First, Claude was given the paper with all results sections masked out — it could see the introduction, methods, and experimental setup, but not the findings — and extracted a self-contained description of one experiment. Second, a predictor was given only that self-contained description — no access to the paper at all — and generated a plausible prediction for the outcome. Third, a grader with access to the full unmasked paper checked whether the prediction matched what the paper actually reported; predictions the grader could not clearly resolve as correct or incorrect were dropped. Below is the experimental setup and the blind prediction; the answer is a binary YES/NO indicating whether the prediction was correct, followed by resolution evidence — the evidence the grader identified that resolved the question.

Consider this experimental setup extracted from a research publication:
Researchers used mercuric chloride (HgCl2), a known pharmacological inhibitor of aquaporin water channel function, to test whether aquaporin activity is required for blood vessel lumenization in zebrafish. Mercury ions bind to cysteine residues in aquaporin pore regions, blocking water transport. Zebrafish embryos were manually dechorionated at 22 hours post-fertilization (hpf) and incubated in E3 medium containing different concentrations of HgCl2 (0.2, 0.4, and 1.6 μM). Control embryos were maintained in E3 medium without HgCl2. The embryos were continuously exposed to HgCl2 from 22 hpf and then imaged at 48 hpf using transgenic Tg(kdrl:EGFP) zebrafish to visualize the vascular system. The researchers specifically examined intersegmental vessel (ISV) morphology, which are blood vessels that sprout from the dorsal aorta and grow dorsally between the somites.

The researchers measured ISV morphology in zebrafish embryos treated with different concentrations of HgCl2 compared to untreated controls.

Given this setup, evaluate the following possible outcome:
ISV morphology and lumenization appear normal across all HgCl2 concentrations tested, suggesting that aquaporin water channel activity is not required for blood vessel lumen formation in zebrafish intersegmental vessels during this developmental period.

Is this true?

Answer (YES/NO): NO